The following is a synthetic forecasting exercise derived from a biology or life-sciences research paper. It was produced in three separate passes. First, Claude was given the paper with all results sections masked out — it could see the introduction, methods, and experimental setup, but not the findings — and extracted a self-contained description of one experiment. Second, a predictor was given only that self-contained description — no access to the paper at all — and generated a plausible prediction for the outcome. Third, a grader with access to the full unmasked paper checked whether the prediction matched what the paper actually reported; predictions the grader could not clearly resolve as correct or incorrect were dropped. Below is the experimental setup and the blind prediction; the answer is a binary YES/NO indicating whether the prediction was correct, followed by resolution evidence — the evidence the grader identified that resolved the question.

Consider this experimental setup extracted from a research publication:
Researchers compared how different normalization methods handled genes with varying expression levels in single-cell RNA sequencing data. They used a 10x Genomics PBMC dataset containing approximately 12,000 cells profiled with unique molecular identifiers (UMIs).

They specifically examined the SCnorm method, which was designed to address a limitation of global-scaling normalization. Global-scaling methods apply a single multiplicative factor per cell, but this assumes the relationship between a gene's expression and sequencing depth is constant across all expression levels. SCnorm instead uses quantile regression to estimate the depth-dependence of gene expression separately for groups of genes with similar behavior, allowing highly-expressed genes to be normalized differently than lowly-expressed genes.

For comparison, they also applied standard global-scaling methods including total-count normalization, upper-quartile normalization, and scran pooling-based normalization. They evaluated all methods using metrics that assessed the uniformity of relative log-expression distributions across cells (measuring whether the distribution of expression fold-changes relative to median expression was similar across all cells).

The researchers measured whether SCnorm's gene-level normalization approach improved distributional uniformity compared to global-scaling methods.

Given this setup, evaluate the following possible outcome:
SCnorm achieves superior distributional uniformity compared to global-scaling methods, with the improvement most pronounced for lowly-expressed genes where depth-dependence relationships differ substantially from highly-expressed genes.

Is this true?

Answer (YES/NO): NO